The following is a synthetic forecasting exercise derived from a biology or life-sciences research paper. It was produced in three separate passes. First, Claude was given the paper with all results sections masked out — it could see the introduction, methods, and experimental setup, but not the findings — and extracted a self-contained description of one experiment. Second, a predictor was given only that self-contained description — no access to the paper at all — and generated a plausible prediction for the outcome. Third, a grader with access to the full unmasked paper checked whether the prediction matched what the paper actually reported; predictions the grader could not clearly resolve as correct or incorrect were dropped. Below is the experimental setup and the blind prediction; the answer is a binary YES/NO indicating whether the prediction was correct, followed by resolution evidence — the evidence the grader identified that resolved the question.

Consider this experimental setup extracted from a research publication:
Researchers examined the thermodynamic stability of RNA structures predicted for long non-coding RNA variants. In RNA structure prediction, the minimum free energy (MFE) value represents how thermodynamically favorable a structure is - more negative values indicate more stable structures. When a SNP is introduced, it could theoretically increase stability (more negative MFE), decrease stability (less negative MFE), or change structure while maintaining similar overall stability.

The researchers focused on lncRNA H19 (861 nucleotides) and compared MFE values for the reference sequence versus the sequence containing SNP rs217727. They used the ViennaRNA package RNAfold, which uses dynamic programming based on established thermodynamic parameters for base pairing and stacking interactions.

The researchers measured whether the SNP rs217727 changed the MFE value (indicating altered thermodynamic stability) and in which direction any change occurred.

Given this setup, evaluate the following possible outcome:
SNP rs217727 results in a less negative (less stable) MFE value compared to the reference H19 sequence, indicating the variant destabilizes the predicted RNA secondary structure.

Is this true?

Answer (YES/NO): NO